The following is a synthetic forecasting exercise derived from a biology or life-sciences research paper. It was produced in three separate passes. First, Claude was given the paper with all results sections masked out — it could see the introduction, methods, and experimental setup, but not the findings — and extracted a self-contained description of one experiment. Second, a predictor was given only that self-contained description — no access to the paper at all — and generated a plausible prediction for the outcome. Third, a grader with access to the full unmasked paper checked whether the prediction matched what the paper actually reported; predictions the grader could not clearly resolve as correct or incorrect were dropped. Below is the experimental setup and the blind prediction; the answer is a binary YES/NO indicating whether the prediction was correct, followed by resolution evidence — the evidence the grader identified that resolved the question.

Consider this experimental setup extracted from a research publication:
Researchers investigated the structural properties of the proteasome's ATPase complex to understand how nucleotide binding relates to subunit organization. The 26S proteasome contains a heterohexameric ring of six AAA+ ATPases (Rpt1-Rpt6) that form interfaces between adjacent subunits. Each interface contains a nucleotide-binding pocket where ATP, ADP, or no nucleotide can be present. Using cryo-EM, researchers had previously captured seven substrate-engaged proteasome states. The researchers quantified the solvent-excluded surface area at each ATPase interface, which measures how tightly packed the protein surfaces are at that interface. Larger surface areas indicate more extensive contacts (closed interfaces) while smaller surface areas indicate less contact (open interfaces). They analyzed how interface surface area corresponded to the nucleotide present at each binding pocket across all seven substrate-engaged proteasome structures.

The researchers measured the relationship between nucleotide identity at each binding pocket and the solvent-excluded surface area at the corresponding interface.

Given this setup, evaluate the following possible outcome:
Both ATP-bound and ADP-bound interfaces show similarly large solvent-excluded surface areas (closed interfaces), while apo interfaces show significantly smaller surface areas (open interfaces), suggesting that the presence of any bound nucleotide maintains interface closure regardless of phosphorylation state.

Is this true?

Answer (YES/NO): YES